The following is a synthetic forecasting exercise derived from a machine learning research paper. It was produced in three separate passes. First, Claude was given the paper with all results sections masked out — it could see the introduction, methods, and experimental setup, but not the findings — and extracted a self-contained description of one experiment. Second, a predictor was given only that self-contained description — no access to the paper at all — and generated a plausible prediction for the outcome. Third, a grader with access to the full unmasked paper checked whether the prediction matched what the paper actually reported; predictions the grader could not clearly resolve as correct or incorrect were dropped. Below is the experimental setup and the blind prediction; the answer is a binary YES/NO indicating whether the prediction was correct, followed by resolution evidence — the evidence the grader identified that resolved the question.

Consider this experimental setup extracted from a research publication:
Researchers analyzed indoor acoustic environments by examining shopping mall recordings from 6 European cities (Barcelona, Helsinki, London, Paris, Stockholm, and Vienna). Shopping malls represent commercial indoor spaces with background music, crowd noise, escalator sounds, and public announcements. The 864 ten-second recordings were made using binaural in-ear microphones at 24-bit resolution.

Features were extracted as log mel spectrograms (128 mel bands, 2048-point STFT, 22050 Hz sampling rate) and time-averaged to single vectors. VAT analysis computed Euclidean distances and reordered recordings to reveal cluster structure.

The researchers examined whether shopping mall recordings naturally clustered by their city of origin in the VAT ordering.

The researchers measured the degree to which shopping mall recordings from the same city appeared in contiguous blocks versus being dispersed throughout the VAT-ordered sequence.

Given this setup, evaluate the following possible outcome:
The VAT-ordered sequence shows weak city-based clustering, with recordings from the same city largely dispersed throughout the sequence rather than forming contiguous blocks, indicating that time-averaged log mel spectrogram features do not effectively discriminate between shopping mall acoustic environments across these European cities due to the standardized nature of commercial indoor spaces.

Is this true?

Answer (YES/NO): NO